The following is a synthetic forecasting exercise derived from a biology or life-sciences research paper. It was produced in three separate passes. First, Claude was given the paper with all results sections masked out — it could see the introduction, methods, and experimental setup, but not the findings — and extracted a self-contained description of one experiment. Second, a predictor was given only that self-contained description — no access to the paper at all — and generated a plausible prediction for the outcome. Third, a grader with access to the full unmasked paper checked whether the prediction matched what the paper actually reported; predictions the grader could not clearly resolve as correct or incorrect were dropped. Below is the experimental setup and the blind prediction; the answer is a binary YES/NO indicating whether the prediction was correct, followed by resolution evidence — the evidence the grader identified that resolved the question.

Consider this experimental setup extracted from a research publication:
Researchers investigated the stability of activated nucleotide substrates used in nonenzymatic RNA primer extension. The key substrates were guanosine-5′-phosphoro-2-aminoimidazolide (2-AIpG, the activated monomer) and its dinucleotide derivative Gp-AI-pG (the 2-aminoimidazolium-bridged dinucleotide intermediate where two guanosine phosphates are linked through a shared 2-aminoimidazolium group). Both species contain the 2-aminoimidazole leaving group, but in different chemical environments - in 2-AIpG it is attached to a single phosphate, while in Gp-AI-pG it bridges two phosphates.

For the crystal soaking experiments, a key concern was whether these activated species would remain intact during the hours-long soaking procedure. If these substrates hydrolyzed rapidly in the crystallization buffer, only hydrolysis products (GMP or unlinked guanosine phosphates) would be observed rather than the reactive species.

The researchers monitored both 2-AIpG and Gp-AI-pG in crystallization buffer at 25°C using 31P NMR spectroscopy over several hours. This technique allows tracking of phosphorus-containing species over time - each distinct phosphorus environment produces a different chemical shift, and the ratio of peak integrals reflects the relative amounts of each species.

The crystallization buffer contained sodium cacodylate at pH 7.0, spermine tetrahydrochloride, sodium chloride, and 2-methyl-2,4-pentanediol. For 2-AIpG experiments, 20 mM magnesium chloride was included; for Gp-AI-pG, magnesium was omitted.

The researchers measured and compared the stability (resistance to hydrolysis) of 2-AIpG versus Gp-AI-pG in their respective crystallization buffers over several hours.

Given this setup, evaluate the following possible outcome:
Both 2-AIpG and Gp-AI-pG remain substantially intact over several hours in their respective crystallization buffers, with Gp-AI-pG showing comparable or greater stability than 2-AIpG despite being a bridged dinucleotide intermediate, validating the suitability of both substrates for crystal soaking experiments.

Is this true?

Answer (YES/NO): NO